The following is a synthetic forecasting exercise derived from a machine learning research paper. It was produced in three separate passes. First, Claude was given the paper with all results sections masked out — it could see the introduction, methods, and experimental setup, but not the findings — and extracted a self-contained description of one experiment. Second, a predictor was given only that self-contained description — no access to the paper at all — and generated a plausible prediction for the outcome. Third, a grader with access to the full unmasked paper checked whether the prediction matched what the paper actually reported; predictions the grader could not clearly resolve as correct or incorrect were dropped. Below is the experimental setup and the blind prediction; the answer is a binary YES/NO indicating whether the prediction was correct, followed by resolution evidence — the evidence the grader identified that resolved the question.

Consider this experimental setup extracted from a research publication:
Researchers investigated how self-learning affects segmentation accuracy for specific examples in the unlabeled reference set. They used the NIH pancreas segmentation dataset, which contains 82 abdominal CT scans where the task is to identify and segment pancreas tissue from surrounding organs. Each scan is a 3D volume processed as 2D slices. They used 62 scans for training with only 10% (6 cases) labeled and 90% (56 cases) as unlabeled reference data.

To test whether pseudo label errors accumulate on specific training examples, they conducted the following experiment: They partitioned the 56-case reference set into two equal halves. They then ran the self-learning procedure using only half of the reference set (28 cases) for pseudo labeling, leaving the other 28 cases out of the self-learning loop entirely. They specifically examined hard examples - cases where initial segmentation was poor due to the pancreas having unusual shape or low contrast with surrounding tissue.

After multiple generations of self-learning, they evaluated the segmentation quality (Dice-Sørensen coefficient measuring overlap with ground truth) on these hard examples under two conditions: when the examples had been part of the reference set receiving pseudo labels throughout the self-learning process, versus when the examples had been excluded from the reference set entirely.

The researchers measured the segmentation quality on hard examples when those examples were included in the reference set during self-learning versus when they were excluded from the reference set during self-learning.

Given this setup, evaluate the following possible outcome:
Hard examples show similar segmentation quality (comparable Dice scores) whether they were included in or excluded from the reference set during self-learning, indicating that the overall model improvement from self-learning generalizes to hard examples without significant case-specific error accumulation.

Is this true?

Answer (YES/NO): NO